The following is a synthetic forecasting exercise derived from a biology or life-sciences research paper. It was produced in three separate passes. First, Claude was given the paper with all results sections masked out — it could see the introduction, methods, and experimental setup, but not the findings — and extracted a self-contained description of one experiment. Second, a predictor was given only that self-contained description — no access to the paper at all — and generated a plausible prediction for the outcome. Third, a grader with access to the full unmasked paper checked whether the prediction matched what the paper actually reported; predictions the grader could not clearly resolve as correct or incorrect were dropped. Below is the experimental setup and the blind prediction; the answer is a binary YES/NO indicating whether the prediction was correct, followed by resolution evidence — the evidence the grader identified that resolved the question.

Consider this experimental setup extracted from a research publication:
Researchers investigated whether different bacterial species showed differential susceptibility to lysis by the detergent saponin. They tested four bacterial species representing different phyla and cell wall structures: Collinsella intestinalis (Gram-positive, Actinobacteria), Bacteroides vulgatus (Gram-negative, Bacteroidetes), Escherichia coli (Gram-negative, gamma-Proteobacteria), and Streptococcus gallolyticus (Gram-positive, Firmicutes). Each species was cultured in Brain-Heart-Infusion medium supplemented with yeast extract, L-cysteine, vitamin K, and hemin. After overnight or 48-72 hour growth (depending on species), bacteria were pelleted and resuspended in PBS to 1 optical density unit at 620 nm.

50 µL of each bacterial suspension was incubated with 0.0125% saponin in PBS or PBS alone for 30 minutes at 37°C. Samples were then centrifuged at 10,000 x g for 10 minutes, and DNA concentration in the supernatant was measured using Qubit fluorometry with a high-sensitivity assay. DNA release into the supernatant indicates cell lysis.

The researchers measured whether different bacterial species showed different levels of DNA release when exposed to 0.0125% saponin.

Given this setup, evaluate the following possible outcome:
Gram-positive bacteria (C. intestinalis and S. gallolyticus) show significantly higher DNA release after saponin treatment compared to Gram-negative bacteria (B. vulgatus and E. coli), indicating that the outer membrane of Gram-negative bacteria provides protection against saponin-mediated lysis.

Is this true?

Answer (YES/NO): NO